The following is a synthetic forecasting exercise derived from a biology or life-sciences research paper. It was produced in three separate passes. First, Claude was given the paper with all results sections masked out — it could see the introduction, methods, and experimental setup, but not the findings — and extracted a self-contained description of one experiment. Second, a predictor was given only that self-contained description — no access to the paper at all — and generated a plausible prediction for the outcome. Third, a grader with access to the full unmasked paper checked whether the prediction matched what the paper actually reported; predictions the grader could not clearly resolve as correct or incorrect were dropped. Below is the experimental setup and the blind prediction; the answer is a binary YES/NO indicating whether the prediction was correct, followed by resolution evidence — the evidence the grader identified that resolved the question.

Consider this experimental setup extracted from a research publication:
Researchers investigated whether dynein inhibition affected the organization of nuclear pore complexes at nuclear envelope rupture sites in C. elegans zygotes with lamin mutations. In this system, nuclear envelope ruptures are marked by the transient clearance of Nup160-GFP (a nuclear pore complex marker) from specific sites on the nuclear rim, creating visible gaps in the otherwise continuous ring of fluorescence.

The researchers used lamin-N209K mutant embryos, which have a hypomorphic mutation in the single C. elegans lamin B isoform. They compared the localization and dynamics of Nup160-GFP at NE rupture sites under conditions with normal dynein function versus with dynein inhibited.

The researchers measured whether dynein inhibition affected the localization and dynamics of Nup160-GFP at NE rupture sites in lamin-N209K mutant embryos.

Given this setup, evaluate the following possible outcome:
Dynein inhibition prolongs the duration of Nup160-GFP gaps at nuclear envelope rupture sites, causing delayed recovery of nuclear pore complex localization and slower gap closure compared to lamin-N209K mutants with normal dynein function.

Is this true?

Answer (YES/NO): NO